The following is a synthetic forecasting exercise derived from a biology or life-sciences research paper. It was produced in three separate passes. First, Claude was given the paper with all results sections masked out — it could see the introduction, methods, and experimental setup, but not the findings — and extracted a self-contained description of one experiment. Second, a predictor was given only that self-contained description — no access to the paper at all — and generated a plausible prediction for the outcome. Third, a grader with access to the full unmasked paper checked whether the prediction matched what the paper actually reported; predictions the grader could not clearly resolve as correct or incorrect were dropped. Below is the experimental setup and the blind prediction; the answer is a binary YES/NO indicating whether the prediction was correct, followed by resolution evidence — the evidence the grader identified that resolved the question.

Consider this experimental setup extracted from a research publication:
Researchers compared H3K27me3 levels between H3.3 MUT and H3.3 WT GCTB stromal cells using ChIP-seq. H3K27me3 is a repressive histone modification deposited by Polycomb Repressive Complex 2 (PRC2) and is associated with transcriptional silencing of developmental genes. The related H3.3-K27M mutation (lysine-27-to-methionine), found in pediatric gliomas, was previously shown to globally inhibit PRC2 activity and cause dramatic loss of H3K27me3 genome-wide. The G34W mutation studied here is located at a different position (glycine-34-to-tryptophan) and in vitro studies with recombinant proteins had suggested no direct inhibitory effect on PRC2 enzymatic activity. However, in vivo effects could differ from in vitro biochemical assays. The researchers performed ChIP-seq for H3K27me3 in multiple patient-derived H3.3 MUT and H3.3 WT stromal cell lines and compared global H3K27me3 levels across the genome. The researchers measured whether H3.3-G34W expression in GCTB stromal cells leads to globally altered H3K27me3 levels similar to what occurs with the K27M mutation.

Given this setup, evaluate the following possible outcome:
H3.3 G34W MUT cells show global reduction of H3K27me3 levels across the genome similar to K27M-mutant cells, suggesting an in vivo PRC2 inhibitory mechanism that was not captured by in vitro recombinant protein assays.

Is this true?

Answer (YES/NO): NO